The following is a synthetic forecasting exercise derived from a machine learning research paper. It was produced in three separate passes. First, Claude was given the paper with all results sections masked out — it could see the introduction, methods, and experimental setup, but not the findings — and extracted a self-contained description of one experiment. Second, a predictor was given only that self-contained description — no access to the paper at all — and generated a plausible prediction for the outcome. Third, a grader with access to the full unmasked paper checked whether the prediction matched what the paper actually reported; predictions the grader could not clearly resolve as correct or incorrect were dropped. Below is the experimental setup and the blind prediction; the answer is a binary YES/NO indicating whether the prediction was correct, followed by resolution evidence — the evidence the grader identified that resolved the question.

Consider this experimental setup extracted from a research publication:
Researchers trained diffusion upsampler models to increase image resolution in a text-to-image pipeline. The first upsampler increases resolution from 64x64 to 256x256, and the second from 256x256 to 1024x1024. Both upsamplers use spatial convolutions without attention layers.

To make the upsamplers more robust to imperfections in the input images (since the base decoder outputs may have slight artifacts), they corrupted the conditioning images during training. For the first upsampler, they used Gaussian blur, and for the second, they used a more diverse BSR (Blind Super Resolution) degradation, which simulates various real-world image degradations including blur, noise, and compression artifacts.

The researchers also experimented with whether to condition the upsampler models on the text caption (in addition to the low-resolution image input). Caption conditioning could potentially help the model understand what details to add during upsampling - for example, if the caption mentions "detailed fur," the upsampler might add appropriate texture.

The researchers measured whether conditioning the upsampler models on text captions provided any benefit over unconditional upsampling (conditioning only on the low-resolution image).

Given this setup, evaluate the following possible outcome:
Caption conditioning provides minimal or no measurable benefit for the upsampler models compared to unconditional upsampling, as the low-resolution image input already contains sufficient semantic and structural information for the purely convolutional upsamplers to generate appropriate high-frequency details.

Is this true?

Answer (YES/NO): YES